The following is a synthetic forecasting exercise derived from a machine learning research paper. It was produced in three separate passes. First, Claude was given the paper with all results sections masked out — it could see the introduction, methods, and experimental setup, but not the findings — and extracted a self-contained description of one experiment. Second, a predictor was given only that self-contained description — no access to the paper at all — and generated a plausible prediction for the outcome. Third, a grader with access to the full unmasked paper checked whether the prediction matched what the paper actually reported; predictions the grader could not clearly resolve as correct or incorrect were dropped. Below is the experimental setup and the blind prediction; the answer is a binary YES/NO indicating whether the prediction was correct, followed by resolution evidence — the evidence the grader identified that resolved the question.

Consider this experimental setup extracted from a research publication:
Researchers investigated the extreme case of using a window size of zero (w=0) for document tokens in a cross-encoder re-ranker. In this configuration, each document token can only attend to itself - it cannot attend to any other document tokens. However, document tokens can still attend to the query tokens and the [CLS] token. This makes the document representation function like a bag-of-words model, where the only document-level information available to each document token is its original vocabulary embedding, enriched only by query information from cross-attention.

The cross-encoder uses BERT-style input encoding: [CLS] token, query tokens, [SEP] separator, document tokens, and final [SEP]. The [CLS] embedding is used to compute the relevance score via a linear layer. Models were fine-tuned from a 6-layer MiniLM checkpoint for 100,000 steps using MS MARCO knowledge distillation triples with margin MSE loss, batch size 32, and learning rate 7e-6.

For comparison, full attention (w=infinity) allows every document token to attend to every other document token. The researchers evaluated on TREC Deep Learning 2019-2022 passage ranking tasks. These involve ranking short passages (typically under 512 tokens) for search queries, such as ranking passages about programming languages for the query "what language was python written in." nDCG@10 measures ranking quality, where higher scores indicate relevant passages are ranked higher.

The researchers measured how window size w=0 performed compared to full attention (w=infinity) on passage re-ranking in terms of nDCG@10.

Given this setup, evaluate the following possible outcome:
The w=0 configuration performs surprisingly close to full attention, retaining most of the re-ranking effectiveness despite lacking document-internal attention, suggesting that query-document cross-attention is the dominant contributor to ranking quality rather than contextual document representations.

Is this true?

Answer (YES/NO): NO